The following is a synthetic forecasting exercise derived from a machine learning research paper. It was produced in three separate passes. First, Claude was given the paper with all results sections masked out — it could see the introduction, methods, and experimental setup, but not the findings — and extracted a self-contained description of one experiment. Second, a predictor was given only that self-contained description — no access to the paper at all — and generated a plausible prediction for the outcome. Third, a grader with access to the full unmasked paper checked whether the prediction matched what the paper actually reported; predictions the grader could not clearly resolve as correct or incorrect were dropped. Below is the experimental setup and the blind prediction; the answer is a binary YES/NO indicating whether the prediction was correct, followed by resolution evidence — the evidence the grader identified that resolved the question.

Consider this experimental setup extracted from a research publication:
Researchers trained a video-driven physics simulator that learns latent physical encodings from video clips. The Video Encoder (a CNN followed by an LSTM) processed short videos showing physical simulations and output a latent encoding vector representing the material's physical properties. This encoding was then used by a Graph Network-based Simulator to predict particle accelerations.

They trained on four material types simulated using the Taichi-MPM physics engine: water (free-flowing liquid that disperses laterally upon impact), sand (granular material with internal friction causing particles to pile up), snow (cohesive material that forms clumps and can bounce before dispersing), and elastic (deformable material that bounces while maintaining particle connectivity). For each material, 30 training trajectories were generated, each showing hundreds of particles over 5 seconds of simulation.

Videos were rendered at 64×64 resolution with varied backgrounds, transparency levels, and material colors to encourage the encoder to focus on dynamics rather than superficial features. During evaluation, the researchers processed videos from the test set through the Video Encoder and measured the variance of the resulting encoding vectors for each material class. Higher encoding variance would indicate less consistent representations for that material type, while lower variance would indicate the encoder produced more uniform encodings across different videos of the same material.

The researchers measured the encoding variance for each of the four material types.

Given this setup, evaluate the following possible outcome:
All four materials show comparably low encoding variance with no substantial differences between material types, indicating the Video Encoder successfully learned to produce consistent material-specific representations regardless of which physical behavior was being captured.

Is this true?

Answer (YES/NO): NO